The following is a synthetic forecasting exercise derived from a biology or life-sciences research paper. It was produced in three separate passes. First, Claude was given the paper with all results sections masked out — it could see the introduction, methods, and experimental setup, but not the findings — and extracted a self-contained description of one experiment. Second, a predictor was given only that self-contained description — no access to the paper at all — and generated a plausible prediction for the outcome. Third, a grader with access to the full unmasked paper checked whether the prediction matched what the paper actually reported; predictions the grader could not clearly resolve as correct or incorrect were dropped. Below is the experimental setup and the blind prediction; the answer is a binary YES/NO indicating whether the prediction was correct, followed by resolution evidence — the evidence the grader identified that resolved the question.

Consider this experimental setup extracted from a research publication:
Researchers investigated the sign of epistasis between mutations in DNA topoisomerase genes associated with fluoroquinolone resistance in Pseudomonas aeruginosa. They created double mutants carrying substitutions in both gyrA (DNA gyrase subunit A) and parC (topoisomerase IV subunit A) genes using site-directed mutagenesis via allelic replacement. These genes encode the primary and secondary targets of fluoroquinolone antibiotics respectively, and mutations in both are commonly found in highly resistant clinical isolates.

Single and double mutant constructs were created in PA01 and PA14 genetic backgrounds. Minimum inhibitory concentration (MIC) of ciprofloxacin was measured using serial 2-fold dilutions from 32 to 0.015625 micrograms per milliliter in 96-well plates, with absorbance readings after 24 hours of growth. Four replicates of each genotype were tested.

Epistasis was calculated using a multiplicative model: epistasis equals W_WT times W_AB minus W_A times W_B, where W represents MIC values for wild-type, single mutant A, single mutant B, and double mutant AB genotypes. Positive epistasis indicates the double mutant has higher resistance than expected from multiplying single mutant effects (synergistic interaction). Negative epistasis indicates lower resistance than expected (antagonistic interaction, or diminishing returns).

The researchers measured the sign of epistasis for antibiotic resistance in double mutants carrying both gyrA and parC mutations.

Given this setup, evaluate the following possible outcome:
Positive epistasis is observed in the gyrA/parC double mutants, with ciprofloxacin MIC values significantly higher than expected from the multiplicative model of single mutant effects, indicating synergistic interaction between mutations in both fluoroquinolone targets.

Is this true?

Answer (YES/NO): YES